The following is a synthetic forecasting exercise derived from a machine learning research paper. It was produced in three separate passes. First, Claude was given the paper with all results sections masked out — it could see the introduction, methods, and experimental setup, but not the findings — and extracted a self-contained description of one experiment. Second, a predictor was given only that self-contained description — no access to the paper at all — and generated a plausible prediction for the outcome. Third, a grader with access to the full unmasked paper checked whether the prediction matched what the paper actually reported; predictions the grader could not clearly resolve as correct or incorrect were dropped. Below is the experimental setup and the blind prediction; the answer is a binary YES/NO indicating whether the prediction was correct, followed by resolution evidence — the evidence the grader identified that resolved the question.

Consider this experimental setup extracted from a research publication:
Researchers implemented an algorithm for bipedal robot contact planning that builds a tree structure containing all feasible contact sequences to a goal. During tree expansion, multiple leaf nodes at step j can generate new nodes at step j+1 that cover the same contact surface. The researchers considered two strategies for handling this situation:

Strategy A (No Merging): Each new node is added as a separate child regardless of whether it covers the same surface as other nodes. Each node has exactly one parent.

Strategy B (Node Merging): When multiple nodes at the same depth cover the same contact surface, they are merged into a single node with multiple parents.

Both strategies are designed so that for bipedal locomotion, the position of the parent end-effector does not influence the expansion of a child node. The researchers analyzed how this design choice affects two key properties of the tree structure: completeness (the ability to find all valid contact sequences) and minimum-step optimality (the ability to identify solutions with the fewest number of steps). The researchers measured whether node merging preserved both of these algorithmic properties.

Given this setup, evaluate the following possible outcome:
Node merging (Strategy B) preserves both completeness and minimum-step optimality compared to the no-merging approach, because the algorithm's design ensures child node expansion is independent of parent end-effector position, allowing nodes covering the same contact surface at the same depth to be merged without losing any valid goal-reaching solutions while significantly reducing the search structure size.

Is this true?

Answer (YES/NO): YES